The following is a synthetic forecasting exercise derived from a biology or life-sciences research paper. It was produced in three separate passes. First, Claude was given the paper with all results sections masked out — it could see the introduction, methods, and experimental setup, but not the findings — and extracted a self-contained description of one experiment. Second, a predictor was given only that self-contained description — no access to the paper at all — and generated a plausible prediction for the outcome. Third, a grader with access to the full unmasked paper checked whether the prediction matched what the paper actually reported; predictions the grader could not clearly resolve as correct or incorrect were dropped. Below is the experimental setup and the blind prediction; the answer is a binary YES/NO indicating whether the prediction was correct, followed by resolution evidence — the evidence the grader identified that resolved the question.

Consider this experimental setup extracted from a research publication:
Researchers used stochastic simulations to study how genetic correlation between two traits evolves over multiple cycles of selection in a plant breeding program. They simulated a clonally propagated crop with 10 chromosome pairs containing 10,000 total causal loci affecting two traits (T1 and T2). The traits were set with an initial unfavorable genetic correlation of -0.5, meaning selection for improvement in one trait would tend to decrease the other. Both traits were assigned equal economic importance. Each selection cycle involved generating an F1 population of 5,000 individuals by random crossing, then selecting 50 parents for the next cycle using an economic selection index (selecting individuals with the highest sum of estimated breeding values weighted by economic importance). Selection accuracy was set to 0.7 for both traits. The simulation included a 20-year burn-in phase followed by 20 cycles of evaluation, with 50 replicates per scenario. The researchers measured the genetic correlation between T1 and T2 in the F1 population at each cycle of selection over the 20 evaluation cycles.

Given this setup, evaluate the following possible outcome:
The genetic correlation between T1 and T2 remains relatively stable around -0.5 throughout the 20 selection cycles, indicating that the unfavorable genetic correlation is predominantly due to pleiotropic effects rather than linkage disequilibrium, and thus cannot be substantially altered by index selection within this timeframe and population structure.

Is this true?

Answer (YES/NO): NO